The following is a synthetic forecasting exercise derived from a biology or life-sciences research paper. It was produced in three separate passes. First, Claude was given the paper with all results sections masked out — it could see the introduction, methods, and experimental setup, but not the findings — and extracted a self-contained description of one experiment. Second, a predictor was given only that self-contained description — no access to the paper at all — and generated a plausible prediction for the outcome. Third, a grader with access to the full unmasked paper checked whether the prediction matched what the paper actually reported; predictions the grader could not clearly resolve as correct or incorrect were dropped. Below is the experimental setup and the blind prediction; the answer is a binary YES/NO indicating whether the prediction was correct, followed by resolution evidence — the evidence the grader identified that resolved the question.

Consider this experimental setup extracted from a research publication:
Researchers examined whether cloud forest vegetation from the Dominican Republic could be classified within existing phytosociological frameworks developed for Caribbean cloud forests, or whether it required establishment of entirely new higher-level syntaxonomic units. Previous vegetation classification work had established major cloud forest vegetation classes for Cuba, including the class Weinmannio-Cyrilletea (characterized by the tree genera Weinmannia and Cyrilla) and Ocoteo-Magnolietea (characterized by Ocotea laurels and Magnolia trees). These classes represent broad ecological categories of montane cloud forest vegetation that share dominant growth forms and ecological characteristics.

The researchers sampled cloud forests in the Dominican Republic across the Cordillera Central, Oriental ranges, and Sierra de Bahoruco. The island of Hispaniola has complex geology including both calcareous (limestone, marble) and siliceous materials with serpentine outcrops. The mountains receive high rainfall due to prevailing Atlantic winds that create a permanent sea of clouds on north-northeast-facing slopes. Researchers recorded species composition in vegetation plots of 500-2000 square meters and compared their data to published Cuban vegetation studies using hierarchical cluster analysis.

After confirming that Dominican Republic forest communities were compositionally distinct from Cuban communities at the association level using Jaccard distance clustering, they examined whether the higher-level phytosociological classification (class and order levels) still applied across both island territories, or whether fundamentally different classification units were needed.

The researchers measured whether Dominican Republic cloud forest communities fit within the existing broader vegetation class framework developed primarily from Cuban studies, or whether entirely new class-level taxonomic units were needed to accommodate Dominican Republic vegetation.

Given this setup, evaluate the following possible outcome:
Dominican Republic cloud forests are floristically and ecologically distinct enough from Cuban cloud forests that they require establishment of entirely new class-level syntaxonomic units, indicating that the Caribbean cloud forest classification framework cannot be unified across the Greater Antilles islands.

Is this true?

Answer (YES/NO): NO